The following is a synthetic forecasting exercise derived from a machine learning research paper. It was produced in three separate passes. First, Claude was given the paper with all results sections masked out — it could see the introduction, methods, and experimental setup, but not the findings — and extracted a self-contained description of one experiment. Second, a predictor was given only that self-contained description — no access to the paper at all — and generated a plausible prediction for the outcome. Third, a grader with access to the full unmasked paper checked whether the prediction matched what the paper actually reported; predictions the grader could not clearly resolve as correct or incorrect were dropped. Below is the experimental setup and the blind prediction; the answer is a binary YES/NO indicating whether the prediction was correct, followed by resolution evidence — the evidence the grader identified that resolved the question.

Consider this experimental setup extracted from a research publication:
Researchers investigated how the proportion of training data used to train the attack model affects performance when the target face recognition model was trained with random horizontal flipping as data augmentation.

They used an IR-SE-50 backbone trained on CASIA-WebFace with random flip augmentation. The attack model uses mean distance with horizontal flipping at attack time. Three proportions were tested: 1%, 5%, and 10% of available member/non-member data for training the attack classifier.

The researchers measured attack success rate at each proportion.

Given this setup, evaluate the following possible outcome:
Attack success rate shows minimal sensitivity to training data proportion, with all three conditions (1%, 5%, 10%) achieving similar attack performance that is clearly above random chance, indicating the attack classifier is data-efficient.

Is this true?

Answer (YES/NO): YES